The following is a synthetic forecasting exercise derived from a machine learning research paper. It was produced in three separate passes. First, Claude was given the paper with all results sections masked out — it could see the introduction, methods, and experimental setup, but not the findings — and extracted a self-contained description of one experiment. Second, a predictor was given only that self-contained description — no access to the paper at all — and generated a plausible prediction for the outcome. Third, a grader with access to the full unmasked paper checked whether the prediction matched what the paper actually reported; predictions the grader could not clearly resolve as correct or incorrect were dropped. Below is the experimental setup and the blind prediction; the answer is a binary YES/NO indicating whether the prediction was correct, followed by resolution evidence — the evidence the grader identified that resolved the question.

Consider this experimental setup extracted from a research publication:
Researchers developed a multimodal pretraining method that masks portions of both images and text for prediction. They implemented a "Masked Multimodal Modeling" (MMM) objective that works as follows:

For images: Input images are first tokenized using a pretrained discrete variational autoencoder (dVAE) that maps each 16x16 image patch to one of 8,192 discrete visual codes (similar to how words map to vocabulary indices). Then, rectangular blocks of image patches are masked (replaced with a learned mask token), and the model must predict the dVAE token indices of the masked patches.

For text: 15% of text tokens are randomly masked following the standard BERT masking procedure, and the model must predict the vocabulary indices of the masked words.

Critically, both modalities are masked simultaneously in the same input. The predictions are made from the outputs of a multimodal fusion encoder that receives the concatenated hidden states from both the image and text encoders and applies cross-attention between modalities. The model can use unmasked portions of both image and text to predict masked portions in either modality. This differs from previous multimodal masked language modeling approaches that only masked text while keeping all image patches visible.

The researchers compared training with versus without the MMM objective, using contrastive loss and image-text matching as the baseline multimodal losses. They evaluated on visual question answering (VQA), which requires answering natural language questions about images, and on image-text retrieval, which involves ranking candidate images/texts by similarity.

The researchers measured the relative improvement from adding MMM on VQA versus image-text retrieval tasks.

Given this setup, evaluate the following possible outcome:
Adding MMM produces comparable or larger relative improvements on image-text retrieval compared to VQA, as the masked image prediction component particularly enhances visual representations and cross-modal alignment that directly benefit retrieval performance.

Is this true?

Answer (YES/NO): NO